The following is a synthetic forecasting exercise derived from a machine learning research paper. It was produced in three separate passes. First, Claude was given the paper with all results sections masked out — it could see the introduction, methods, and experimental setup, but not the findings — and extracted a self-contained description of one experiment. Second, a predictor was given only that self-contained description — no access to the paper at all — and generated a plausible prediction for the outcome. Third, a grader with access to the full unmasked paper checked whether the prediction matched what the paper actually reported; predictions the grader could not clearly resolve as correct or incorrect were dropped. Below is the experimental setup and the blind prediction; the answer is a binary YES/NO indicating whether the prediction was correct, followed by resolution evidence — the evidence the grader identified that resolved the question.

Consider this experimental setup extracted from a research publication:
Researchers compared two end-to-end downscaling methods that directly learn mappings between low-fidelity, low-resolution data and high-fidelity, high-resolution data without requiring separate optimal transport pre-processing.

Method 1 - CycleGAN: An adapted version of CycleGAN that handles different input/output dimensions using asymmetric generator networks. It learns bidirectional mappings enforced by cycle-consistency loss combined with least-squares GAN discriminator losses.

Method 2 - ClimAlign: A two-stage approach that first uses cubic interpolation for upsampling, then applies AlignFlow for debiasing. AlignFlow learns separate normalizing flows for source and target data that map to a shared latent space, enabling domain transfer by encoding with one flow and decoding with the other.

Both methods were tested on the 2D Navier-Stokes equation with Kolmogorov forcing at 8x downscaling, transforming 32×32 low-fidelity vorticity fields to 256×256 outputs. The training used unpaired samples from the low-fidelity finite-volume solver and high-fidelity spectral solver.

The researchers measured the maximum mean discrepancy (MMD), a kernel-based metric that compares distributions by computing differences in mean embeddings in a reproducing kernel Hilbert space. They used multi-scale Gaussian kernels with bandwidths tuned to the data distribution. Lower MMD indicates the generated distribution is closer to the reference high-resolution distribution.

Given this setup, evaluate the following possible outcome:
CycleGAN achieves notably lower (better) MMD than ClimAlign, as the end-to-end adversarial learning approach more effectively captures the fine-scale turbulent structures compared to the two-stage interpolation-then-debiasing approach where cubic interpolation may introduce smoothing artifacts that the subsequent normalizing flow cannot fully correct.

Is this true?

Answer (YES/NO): YES